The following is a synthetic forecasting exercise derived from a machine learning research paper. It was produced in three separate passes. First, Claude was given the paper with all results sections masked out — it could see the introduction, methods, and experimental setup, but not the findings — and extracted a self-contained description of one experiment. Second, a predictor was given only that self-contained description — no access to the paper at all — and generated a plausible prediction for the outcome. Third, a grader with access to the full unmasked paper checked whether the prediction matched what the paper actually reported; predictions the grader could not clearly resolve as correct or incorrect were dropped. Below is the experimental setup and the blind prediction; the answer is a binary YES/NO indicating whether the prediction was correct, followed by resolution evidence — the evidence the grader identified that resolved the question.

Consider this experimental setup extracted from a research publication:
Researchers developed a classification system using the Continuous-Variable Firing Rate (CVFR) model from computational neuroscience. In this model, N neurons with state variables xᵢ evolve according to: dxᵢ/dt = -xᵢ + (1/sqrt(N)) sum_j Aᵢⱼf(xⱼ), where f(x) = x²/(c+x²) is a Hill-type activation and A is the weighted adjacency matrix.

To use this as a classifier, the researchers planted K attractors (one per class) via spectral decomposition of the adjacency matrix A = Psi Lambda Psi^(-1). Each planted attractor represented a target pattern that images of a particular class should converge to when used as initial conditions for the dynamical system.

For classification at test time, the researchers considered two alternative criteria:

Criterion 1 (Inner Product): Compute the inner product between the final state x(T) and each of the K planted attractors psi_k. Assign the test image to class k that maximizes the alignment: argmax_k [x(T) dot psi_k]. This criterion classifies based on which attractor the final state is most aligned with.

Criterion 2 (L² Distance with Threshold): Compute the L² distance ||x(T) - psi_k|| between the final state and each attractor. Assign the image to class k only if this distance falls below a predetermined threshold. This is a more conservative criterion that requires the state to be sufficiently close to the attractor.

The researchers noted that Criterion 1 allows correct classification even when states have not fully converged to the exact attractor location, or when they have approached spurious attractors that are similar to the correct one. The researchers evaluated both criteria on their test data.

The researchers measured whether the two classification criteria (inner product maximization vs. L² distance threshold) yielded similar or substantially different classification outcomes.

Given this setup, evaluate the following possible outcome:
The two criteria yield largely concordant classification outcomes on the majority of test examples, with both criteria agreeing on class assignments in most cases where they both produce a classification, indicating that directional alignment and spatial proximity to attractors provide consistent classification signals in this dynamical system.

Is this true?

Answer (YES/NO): YES